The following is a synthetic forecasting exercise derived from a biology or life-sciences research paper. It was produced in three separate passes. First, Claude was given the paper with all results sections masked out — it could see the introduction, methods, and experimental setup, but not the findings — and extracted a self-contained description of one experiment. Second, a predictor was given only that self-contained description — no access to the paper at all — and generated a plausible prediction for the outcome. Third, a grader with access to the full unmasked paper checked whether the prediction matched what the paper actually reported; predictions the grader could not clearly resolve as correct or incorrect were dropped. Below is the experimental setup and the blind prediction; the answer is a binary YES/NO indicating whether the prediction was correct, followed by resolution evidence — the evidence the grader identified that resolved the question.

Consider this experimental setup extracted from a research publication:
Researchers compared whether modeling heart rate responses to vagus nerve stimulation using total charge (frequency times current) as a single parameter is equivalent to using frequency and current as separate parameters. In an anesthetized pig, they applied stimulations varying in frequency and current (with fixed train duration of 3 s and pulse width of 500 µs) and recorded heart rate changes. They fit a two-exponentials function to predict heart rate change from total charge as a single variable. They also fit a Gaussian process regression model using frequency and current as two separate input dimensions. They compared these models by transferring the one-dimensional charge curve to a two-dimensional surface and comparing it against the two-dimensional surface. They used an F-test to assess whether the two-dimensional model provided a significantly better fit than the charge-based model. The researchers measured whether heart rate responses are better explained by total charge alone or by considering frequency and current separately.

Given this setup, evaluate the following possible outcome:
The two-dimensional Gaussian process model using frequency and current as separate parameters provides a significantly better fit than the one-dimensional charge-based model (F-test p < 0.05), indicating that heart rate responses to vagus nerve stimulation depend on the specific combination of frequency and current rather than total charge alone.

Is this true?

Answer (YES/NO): YES